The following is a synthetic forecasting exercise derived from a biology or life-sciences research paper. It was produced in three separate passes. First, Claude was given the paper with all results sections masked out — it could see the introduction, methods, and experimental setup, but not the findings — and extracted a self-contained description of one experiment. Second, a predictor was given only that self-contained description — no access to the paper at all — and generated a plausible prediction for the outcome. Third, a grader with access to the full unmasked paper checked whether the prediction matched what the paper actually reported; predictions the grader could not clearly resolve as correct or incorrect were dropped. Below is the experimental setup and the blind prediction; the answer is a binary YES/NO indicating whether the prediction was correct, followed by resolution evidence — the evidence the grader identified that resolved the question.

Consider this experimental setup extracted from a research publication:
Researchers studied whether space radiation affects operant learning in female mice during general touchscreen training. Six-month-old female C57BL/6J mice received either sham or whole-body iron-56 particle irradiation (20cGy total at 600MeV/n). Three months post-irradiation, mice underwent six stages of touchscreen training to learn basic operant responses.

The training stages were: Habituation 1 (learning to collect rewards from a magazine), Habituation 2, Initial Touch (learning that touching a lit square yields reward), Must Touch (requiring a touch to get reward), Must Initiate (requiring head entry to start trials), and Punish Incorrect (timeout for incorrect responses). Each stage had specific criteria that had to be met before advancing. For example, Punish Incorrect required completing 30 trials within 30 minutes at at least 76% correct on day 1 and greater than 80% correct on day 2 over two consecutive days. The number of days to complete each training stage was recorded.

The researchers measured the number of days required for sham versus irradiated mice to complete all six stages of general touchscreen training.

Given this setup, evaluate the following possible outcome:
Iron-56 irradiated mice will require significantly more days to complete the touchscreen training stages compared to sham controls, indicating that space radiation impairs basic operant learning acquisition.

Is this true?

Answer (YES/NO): NO